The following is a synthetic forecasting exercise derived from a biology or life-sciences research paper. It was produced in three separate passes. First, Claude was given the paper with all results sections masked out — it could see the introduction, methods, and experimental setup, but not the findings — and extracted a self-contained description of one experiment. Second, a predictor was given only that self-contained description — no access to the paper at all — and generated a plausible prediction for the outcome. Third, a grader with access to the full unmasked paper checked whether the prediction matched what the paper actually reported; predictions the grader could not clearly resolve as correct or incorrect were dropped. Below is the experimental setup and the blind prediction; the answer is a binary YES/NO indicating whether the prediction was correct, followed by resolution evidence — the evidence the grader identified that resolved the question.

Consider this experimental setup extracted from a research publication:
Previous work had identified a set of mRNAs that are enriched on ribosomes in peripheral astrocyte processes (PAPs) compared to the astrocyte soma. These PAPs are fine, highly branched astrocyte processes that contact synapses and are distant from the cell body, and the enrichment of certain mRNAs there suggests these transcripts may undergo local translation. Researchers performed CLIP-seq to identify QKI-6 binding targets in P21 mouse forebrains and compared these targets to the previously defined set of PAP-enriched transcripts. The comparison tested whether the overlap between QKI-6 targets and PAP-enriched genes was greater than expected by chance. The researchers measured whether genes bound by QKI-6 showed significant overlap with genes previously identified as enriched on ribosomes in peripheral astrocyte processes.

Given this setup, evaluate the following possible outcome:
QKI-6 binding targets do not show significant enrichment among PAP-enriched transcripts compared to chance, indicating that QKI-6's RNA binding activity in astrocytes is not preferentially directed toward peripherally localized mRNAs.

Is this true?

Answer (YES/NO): NO